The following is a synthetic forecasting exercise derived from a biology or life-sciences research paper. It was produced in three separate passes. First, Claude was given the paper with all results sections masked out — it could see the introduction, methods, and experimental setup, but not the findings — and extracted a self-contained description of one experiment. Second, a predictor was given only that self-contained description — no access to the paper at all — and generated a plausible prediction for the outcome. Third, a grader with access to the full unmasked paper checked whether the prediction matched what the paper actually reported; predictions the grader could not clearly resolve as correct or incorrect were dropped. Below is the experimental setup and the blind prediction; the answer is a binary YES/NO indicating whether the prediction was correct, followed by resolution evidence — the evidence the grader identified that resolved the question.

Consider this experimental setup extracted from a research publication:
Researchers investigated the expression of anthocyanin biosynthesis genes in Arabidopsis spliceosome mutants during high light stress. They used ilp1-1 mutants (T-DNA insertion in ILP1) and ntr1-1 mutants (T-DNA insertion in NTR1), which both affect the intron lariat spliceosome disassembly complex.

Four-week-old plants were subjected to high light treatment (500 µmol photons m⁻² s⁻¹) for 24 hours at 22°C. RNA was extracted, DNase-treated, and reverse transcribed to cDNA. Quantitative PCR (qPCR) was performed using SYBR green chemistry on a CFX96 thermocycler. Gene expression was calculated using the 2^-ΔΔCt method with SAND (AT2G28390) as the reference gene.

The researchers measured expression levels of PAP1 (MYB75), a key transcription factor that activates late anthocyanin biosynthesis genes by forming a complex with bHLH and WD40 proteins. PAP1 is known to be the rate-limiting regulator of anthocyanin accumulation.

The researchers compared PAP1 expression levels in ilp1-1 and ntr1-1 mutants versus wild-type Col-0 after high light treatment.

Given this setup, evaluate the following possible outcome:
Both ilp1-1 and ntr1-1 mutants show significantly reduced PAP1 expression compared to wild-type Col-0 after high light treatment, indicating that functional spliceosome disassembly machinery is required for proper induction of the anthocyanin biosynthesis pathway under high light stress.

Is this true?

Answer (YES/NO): NO